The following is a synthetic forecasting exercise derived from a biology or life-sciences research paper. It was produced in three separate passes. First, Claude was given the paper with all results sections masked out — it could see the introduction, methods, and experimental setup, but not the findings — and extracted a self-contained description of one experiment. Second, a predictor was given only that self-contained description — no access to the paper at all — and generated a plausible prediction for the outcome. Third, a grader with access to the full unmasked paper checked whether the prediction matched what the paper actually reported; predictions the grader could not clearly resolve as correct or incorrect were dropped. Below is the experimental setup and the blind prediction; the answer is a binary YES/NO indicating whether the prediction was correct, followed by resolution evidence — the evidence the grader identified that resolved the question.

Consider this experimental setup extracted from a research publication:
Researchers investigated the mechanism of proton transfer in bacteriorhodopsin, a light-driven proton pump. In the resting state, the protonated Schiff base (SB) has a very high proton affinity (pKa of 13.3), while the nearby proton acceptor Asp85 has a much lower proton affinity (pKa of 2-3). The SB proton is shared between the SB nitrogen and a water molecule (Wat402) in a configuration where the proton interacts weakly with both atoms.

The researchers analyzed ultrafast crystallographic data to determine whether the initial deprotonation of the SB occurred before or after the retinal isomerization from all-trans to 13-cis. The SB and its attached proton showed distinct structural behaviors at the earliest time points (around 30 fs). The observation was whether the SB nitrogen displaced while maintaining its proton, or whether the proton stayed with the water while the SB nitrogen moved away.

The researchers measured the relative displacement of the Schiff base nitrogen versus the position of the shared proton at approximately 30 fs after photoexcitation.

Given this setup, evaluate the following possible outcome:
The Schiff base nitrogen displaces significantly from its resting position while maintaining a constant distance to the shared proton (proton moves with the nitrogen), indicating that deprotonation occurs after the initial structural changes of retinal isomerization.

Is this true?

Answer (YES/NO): NO